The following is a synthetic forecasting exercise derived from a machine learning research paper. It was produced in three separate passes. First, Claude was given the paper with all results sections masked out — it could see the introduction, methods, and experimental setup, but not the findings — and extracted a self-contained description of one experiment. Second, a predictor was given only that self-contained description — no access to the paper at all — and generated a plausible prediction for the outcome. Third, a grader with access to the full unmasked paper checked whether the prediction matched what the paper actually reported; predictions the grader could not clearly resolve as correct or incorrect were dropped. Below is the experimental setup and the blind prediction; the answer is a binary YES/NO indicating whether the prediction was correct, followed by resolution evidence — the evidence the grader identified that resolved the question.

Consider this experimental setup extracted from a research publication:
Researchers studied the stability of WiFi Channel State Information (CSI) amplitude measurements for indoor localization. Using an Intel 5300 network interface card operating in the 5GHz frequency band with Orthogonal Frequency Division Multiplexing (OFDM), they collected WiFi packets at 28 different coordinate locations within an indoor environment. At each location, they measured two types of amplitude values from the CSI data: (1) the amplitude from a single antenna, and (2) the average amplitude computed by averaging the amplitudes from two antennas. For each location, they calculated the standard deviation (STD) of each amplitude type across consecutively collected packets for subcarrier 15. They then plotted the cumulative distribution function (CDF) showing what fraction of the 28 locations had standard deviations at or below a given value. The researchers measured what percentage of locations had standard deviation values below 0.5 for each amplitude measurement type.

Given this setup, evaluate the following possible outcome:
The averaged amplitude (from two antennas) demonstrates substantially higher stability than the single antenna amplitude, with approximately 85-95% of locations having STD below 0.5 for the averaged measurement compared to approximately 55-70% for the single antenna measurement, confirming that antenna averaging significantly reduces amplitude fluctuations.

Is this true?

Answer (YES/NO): NO